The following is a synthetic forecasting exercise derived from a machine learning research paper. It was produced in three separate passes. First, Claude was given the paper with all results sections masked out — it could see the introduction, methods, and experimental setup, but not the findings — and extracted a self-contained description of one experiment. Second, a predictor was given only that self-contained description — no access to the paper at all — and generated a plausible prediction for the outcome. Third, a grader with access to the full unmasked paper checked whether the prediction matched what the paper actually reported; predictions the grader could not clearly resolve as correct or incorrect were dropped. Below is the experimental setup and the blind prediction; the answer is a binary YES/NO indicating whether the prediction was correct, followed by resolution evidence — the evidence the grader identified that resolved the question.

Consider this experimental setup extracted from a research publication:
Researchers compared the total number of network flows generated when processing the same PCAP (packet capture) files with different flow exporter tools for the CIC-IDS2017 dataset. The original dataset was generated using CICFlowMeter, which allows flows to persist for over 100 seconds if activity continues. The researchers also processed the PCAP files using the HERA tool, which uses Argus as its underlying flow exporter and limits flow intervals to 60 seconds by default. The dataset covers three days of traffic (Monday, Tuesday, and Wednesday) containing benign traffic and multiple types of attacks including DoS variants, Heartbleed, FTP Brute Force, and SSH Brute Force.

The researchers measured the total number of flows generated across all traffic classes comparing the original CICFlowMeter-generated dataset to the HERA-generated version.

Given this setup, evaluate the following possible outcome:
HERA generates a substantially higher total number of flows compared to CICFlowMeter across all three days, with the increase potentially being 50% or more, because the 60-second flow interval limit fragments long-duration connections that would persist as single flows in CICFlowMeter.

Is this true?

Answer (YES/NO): NO